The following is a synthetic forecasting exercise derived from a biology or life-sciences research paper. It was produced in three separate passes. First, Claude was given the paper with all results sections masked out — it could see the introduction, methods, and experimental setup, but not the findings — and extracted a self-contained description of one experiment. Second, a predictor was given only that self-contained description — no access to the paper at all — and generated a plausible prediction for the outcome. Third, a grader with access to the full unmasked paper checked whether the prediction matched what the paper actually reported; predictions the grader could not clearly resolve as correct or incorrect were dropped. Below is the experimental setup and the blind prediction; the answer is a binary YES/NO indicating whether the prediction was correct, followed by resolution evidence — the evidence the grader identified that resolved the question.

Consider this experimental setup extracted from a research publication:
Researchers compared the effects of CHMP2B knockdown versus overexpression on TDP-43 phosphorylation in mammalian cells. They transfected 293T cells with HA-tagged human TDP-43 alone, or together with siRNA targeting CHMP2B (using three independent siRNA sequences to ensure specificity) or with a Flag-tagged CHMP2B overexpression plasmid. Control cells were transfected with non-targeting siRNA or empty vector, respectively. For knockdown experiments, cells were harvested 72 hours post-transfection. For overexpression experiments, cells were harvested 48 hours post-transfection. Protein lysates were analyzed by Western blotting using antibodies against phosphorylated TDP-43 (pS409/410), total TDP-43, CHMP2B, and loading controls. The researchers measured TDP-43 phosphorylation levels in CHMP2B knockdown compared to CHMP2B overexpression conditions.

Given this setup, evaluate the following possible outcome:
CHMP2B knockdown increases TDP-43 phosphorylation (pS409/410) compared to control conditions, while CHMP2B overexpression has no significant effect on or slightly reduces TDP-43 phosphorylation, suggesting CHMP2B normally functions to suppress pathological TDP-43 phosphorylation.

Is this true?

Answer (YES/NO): NO